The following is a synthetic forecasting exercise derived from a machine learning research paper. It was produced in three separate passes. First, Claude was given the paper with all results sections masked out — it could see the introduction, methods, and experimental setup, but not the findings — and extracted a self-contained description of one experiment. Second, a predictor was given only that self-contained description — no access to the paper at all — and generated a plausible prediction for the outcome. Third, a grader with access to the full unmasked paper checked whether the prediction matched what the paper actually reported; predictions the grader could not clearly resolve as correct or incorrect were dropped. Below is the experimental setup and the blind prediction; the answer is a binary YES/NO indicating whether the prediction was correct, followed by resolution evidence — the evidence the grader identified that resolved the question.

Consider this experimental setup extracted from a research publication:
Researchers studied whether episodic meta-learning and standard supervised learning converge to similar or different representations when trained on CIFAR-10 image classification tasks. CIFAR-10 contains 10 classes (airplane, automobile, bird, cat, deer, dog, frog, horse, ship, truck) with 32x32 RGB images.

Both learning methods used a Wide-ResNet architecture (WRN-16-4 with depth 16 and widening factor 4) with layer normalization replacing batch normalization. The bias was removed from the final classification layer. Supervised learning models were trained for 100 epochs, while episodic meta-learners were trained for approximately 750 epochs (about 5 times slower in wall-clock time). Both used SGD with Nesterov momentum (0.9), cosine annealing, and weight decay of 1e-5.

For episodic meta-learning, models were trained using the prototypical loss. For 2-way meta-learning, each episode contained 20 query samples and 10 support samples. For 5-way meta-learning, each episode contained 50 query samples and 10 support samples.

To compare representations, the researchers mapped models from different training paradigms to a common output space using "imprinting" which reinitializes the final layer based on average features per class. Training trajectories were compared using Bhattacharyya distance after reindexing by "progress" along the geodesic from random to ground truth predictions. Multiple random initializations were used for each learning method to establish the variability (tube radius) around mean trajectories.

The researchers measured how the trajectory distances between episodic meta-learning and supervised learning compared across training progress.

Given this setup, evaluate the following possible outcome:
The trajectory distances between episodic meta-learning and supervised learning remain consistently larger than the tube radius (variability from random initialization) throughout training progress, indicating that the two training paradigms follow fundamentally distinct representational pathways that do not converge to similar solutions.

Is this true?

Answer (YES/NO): NO